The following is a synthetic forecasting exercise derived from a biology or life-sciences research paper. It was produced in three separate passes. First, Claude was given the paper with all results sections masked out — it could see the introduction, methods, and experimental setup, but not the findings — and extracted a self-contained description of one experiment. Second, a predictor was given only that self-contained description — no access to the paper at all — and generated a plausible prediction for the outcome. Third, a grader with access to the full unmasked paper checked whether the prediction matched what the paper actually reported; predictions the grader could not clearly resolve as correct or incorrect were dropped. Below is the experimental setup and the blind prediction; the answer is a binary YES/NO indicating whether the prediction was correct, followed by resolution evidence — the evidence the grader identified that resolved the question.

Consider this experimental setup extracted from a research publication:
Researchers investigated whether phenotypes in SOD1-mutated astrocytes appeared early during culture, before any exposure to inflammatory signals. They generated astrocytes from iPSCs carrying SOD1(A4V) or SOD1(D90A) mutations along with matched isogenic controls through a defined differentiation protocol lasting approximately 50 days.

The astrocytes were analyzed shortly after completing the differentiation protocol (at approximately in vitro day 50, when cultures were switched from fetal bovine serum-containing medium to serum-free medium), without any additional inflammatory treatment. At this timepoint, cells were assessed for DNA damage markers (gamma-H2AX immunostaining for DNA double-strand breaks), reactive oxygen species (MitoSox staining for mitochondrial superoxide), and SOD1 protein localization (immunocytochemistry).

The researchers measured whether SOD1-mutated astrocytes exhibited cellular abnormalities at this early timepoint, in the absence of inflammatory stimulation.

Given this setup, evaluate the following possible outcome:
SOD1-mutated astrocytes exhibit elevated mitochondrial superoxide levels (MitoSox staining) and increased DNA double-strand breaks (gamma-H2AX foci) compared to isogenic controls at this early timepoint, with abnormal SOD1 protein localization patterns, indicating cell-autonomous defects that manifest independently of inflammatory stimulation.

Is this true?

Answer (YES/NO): NO